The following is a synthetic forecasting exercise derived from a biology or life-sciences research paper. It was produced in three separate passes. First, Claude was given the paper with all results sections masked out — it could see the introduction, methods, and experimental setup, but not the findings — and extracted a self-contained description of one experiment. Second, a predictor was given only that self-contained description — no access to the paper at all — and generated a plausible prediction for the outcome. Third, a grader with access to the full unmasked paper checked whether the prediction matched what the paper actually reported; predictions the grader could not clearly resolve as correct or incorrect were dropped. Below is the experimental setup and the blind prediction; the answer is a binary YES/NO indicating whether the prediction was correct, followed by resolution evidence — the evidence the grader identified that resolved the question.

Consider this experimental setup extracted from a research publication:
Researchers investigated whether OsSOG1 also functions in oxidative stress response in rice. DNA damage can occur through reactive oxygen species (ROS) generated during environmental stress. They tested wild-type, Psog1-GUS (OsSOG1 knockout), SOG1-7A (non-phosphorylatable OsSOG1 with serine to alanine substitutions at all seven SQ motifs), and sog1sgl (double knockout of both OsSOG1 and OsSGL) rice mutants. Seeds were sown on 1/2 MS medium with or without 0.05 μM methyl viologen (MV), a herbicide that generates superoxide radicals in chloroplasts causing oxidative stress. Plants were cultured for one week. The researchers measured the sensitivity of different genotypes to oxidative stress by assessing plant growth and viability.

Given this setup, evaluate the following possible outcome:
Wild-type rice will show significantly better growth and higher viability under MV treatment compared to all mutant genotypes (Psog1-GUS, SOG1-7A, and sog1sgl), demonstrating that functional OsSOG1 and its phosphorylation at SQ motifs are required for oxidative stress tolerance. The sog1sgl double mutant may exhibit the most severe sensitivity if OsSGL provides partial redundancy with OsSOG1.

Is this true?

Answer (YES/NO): YES